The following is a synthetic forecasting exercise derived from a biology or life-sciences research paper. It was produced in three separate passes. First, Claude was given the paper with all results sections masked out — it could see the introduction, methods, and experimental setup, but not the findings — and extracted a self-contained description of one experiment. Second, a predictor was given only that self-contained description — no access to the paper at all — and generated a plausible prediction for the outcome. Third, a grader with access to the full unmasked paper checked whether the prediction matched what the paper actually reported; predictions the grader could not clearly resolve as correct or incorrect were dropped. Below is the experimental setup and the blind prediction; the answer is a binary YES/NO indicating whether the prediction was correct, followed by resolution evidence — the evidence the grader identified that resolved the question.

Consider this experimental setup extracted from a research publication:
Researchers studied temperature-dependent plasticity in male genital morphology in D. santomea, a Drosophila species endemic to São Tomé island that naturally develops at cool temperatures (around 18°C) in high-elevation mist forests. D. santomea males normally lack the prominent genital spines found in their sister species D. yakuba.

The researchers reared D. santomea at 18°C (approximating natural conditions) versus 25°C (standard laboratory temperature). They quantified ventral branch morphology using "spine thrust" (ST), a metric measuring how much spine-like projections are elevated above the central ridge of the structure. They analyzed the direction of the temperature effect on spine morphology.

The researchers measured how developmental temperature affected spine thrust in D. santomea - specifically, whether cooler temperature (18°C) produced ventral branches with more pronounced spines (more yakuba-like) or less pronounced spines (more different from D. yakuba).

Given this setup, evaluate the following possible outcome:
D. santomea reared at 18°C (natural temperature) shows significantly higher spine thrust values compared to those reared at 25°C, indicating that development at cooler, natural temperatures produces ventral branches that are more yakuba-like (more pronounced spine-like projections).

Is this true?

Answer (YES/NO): YES